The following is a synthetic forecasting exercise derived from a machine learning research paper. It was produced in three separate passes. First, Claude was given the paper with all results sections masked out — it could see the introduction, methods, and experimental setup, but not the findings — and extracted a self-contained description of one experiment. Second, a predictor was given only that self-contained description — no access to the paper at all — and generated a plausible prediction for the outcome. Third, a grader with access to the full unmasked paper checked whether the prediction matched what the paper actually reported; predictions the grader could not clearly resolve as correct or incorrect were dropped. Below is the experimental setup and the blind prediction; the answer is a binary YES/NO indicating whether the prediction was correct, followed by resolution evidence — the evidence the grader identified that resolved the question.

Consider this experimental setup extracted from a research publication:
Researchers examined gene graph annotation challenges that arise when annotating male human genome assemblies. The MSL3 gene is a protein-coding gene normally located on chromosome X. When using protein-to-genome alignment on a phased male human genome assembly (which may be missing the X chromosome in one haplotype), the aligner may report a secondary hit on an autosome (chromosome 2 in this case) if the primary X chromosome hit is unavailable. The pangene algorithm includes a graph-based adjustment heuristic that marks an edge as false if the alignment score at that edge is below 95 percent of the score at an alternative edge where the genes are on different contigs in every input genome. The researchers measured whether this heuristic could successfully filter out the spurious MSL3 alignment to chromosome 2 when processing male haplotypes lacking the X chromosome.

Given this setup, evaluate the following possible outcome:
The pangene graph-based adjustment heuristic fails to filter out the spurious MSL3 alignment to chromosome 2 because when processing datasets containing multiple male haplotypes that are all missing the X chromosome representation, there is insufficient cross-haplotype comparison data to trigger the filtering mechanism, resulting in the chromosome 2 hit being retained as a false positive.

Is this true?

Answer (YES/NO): NO